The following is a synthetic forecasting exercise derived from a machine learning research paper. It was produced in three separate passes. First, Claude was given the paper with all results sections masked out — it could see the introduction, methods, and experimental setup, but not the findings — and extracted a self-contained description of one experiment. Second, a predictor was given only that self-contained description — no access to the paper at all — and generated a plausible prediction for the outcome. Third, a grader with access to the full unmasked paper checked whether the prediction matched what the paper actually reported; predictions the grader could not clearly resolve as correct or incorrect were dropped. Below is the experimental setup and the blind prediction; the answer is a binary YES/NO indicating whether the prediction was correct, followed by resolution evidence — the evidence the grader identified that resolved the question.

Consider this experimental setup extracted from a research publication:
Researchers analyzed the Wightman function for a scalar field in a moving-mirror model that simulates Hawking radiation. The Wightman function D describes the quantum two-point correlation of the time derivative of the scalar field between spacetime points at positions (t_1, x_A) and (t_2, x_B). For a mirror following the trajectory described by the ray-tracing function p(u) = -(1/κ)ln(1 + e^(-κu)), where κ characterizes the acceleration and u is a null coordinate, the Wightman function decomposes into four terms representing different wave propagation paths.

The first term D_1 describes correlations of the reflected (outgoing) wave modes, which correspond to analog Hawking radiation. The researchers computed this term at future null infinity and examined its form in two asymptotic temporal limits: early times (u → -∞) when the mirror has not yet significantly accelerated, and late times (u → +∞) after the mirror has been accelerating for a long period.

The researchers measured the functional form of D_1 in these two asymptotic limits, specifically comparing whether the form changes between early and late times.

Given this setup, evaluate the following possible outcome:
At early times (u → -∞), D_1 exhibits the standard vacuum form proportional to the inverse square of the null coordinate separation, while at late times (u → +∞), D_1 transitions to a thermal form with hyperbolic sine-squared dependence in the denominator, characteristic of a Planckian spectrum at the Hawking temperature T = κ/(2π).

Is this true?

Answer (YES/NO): YES